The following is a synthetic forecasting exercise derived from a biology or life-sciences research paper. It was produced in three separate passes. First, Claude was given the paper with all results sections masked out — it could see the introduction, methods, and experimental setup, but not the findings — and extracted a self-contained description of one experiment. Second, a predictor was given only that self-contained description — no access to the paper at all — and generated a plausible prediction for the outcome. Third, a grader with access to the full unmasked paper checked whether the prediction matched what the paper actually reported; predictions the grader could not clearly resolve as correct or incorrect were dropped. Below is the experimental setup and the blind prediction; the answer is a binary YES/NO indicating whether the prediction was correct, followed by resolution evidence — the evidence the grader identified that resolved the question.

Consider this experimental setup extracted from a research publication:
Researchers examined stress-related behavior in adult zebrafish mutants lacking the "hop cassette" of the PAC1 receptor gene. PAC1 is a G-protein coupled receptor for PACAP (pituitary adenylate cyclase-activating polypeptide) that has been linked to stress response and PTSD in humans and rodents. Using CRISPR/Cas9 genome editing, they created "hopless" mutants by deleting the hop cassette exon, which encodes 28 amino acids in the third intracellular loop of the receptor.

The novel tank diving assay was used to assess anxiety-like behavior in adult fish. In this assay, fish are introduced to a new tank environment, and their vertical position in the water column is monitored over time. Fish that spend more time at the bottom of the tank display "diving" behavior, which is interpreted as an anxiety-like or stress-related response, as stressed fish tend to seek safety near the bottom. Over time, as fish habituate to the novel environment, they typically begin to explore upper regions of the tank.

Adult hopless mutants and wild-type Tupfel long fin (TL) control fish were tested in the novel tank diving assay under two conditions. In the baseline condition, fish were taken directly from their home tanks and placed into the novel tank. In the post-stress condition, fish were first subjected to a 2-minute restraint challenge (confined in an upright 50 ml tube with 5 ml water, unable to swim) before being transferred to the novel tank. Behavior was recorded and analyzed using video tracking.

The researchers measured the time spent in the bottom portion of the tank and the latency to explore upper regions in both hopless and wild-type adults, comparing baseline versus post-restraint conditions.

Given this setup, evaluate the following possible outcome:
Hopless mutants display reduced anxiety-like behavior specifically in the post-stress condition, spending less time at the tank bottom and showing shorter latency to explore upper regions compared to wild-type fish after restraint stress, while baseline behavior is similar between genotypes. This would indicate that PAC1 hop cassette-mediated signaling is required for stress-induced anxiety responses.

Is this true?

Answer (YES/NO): YES